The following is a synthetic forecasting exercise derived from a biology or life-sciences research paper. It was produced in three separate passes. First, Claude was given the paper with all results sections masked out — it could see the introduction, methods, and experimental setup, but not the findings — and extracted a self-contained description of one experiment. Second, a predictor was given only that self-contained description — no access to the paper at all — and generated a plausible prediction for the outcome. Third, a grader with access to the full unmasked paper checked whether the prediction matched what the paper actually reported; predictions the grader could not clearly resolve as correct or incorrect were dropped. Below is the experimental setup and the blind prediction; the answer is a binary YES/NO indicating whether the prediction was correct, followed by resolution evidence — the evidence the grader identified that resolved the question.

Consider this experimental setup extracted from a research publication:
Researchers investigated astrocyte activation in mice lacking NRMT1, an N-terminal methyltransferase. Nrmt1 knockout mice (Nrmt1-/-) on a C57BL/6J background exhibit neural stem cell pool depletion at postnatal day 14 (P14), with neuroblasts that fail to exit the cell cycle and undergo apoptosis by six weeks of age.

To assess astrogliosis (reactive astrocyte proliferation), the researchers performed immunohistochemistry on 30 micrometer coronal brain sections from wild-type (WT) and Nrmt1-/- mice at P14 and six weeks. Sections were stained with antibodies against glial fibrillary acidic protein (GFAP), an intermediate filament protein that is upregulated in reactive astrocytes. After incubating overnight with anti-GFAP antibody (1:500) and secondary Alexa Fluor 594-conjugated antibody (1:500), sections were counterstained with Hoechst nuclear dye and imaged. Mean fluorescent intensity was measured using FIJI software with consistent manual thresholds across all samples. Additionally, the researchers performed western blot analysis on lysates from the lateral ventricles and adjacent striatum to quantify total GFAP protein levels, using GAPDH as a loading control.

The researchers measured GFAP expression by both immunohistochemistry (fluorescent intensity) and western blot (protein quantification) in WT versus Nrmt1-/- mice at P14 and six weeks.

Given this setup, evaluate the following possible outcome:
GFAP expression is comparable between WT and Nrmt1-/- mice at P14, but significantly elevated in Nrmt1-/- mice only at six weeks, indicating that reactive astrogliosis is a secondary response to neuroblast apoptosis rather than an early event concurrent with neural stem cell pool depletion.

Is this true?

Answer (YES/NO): YES